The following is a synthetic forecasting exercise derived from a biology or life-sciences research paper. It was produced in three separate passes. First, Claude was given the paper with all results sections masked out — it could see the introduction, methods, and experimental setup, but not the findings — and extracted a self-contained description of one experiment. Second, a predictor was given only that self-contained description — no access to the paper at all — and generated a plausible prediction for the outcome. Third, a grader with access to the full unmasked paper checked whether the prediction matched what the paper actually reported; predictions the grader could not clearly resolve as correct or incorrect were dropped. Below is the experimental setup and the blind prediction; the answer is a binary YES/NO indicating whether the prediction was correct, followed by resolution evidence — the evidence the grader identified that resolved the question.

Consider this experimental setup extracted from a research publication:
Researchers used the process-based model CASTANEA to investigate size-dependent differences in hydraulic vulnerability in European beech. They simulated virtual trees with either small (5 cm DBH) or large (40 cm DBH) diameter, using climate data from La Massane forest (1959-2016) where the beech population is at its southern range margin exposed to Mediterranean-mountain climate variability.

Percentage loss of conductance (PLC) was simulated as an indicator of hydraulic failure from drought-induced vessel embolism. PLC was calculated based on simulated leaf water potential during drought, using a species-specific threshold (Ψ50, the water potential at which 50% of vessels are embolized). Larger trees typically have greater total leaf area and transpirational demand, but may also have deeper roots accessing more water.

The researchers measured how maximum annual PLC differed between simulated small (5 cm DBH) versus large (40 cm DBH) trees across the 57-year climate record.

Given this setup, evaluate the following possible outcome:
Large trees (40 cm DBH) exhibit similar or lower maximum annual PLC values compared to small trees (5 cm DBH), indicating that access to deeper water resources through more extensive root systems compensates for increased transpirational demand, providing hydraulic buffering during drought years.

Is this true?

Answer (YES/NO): NO